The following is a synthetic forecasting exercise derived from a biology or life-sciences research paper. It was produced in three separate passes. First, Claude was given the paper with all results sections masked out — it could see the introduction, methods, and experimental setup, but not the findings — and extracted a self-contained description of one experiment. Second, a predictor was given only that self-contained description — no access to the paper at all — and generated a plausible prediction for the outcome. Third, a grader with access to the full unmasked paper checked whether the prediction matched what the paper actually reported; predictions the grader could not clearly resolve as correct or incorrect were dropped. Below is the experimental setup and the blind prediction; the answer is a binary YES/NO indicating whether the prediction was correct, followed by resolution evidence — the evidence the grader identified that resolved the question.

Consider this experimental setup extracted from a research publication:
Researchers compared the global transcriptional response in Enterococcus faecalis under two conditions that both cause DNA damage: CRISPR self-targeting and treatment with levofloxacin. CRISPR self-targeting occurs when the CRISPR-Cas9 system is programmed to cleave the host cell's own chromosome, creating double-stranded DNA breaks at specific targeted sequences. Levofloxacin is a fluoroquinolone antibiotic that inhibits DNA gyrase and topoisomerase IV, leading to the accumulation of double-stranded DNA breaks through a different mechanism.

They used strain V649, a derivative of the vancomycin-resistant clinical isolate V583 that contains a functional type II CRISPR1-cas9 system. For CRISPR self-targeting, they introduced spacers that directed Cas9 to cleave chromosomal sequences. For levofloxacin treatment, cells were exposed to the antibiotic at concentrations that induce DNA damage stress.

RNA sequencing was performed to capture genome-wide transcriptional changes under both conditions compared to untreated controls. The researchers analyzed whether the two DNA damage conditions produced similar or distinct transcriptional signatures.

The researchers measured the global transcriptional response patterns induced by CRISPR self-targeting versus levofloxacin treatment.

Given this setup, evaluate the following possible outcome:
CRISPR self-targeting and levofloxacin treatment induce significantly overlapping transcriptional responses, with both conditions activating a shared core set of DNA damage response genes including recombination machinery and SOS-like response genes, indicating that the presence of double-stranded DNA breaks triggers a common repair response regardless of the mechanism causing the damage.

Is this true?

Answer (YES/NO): NO